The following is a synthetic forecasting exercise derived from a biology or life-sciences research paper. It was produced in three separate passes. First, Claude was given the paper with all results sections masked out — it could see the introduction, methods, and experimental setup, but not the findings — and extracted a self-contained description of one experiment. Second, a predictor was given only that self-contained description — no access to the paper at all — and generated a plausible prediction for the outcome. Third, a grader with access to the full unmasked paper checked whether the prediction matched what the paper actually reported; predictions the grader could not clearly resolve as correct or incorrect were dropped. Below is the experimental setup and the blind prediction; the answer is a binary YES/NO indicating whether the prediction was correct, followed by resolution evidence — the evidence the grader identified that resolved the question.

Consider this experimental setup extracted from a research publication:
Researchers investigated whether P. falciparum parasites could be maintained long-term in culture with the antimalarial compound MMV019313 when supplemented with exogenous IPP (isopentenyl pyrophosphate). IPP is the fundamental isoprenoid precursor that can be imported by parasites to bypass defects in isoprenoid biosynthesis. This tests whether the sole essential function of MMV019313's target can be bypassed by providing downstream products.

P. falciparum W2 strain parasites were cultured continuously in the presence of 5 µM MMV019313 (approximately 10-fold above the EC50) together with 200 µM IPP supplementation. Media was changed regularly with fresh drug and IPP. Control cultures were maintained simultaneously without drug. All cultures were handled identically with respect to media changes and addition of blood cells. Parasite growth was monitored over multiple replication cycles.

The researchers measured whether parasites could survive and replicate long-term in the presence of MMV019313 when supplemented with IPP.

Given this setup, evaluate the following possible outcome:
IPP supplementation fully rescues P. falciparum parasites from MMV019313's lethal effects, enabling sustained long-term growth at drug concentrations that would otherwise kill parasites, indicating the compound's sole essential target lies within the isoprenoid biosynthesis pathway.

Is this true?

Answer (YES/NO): YES